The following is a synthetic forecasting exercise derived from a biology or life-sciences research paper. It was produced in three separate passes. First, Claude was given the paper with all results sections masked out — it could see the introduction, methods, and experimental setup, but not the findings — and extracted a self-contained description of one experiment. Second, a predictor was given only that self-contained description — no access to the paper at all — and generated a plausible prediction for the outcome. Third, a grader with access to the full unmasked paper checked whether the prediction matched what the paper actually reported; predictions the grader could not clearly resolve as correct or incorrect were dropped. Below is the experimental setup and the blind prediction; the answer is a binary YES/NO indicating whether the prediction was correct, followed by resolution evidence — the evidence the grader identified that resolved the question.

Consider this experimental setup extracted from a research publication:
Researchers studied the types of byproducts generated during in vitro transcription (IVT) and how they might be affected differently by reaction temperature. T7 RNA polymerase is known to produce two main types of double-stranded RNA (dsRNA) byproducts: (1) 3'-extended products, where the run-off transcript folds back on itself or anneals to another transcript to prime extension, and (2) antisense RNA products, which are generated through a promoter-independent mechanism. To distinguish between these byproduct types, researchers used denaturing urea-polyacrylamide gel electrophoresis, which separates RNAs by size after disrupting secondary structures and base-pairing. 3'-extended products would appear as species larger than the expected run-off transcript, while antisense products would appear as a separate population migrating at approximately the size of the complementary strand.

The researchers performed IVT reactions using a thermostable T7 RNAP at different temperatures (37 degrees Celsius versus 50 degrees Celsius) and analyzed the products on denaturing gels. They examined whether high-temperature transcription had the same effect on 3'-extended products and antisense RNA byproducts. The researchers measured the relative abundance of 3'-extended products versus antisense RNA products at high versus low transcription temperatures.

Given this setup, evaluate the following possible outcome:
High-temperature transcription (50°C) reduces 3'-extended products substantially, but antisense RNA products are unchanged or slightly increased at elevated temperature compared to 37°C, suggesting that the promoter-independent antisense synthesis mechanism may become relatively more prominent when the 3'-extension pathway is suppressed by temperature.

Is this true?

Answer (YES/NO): NO